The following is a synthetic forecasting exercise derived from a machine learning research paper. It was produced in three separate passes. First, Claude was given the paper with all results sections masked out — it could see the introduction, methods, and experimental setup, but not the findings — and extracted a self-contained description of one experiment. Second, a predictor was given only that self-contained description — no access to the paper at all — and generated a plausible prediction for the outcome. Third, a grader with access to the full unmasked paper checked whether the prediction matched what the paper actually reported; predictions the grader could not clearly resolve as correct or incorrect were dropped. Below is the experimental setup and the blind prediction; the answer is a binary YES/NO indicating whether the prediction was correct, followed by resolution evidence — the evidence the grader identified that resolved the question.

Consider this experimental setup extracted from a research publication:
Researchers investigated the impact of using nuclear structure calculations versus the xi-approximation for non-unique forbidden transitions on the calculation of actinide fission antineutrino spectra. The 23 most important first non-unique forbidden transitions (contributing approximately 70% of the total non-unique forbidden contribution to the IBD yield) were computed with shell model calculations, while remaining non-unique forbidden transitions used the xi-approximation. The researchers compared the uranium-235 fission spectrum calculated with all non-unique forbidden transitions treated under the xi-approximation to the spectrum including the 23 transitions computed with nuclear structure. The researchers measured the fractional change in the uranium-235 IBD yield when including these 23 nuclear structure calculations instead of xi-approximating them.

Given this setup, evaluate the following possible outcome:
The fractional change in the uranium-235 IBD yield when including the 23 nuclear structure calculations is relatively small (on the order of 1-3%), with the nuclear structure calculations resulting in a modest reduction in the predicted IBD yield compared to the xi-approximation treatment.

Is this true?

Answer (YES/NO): YES